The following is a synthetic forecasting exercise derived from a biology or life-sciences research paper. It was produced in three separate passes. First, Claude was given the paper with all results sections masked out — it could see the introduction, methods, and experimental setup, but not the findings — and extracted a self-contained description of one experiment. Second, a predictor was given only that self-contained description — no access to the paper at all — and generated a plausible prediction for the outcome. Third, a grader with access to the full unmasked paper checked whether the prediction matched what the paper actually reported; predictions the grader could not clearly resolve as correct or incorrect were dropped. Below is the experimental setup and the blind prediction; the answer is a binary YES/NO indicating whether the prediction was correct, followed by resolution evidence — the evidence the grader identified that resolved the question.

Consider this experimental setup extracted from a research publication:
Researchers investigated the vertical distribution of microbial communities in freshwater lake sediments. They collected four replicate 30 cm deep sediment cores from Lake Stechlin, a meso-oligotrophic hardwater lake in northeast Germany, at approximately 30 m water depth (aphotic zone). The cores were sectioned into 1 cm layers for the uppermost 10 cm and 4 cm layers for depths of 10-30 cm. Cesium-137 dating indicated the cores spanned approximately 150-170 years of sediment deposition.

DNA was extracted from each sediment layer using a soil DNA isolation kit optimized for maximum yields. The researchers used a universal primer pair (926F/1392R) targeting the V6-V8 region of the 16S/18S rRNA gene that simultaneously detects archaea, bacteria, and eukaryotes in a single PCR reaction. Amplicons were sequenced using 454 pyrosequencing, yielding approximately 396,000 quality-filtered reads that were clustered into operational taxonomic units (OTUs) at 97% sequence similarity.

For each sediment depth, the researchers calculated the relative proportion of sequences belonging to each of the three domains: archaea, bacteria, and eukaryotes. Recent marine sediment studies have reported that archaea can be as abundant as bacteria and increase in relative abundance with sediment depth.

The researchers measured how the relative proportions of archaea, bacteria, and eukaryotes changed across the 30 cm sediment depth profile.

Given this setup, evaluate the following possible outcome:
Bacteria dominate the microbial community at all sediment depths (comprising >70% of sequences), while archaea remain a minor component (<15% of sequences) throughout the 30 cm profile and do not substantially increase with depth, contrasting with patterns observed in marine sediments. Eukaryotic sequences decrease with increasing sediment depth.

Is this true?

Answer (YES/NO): NO